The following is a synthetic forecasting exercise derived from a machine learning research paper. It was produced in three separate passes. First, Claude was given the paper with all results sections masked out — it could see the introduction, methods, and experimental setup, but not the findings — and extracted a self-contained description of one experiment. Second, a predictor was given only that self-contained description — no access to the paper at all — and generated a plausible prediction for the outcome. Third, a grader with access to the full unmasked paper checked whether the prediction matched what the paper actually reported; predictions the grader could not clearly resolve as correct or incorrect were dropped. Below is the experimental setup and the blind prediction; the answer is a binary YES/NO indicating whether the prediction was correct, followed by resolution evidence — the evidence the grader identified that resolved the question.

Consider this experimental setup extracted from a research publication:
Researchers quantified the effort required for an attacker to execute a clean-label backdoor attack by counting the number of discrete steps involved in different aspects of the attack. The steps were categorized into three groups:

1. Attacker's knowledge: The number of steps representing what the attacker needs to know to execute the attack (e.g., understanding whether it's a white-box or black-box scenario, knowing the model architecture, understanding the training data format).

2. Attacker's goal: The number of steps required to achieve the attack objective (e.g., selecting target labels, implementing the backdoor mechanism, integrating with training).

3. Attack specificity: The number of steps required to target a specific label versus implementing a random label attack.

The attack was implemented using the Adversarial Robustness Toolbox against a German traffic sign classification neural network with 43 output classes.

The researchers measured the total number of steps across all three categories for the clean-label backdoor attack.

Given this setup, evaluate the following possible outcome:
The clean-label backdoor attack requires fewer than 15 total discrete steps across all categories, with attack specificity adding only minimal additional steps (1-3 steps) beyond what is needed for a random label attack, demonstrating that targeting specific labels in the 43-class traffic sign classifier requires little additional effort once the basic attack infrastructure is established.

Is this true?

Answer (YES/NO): NO